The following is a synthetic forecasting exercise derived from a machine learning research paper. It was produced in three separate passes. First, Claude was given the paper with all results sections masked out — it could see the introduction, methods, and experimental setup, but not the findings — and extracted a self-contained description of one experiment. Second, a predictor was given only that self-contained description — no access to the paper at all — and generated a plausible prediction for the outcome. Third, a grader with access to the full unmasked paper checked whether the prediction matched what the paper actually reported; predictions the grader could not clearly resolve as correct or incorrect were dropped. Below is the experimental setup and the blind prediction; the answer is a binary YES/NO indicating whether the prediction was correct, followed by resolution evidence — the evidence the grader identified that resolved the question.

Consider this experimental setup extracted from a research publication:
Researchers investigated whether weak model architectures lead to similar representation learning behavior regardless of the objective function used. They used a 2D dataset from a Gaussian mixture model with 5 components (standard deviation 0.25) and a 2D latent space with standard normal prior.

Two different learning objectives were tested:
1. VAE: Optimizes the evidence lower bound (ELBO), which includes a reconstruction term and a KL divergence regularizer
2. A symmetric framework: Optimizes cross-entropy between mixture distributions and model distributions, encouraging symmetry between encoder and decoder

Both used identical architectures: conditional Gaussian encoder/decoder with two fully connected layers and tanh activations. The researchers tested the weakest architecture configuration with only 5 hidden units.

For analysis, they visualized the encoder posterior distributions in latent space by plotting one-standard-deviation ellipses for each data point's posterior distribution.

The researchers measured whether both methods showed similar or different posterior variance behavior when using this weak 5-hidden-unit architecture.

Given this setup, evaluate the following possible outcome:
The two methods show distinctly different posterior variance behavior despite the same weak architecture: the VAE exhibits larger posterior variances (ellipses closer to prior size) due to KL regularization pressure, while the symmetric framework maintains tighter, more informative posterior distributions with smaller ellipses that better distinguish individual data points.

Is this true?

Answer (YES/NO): NO